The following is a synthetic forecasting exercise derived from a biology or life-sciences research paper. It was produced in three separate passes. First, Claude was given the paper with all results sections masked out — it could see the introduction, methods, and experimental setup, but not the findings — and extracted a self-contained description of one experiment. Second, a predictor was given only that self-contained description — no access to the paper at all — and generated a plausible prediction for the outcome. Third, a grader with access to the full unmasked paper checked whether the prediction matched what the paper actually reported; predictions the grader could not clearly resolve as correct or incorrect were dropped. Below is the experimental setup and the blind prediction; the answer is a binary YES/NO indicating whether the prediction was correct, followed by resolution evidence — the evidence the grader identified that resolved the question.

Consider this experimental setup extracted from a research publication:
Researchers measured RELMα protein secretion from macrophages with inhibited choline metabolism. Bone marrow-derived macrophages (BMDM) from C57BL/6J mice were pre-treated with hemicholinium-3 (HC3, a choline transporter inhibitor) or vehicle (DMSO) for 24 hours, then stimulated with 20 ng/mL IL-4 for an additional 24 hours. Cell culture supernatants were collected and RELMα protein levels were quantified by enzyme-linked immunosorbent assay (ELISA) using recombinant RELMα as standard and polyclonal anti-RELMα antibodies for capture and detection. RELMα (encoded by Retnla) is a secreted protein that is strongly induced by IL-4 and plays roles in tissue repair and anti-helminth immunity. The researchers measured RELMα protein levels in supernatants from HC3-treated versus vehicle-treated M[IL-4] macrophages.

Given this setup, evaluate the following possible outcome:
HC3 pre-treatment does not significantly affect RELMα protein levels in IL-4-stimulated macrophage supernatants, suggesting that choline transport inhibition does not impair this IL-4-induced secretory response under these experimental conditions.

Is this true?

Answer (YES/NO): NO